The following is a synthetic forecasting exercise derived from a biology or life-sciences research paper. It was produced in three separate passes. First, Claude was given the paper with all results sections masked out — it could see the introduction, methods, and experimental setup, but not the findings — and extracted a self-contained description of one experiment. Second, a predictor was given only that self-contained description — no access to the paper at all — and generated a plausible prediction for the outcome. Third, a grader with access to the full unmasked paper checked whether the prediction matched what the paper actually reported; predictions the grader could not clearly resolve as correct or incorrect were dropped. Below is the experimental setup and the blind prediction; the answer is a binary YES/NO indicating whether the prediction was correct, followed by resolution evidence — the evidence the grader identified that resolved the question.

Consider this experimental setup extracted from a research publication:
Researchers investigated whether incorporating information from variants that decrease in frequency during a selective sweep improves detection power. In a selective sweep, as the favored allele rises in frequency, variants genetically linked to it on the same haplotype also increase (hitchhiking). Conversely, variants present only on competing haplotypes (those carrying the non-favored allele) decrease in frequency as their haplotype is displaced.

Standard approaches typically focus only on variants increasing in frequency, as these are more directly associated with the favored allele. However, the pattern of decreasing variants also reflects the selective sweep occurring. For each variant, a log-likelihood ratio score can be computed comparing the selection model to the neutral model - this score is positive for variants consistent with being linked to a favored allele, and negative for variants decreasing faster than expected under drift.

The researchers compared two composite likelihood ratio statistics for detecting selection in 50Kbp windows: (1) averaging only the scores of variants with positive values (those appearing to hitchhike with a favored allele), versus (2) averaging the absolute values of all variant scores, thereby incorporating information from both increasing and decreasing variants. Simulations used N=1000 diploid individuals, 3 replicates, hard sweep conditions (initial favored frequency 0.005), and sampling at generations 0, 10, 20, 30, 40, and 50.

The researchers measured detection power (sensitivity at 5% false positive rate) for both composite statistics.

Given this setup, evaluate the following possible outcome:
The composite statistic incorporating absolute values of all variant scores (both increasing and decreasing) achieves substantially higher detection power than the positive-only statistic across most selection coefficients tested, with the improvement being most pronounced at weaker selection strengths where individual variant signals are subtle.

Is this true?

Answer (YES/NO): NO